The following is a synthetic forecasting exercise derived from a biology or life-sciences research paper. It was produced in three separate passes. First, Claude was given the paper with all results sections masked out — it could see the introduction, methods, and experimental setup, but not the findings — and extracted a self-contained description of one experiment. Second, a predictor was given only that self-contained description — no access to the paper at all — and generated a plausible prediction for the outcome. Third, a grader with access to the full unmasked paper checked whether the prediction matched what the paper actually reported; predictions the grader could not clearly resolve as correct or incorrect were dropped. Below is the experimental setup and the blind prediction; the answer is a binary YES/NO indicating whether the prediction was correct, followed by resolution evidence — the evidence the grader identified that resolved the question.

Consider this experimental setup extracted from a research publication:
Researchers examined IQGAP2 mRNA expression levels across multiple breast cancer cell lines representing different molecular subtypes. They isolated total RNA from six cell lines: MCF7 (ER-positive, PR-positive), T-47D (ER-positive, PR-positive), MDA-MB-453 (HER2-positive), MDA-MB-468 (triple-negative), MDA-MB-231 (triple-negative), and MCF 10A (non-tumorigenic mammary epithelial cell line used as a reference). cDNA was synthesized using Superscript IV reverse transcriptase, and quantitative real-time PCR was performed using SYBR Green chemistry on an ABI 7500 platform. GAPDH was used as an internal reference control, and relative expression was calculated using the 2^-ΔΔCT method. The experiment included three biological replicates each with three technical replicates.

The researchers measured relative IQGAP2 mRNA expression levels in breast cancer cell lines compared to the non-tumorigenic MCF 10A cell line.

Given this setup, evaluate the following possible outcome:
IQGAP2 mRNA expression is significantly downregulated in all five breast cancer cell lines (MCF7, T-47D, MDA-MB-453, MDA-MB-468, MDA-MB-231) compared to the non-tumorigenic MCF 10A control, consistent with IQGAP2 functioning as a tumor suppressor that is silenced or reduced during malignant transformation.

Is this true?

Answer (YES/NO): NO